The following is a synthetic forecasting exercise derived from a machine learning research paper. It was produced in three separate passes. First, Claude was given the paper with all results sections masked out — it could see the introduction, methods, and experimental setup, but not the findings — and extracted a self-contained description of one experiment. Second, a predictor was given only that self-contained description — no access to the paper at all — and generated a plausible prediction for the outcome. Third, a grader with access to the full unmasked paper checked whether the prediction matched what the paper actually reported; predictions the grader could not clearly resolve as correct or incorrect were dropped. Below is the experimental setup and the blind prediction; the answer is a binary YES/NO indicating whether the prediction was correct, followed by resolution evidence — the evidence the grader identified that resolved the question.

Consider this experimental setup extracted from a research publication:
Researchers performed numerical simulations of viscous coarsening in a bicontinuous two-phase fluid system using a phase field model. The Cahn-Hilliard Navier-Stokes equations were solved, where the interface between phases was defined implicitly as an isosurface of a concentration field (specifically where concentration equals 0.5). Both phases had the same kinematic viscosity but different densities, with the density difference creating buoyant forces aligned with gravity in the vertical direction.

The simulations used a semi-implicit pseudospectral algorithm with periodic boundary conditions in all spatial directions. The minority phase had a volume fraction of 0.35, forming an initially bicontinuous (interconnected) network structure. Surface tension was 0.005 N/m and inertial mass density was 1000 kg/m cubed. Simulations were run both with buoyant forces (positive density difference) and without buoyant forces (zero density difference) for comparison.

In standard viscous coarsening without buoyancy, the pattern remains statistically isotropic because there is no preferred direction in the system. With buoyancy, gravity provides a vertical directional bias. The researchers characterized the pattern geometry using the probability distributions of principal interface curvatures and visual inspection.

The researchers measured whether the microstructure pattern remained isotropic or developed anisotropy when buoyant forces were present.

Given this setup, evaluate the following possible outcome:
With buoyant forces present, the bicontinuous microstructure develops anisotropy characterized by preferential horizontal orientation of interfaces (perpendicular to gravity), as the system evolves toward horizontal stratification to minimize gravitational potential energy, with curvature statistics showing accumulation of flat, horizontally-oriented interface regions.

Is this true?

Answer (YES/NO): NO